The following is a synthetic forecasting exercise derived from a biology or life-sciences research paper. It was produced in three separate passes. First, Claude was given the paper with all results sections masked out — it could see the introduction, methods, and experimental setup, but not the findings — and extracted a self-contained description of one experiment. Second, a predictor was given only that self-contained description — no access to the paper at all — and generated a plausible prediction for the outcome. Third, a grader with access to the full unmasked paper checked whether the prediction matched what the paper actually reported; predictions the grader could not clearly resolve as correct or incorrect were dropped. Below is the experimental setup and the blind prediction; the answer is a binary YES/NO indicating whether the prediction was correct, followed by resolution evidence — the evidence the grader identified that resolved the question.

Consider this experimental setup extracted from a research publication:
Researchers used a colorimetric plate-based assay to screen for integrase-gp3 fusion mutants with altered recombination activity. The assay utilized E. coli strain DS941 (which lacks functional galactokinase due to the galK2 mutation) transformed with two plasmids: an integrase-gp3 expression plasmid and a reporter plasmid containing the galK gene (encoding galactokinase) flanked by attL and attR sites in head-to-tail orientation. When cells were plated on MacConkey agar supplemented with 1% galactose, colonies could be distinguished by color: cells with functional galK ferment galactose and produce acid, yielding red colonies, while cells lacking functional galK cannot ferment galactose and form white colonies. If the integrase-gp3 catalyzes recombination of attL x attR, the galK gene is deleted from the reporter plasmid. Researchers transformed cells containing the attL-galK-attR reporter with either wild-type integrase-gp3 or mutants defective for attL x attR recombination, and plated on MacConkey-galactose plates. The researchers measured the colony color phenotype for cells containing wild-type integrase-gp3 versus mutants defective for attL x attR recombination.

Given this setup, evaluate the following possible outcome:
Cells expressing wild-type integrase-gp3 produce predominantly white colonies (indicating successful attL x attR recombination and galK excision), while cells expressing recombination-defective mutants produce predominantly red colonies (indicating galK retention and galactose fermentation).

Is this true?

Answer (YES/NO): YES